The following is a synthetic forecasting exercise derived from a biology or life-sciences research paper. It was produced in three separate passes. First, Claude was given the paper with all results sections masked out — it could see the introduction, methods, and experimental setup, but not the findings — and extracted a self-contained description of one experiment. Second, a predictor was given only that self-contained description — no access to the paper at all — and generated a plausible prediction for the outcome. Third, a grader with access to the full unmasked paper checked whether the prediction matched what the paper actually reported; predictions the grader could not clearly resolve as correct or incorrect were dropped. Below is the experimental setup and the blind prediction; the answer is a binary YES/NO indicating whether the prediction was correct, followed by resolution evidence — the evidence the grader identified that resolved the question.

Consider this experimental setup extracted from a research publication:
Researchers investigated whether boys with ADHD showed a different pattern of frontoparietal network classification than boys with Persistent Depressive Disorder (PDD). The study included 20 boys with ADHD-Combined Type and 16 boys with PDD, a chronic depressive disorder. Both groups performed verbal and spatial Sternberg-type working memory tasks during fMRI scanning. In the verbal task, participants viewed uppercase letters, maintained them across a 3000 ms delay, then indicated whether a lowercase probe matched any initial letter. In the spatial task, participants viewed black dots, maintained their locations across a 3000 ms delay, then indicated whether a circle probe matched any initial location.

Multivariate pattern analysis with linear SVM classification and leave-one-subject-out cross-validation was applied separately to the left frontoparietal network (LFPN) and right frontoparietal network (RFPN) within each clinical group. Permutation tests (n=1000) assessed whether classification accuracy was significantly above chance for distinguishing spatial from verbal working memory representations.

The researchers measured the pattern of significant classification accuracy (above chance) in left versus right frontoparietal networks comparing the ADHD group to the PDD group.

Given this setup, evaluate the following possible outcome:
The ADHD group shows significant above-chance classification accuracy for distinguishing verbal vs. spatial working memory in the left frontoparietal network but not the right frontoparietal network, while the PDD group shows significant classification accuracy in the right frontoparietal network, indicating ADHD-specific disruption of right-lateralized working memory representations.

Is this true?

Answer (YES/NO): NO